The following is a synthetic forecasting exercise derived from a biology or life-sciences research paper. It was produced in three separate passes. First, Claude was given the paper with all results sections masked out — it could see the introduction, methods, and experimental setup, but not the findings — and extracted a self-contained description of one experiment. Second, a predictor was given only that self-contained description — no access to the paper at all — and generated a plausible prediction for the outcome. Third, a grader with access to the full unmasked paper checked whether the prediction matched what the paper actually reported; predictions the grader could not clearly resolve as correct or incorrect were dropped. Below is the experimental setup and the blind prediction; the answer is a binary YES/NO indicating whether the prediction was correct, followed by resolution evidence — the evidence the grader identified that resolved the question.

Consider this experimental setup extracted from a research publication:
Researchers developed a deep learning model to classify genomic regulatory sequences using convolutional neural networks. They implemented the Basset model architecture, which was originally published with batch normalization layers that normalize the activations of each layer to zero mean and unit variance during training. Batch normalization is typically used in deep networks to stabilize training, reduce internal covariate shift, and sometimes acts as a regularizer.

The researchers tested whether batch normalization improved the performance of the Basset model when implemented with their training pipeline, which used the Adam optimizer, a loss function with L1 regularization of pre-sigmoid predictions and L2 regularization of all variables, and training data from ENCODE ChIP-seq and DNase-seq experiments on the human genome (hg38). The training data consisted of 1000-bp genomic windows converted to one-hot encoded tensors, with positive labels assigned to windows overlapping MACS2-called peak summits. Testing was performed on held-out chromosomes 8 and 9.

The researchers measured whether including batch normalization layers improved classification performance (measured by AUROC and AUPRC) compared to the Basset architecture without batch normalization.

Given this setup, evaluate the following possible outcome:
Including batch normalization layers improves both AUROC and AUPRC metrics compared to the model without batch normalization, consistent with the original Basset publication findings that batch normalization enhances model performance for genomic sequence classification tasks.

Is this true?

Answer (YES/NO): NO